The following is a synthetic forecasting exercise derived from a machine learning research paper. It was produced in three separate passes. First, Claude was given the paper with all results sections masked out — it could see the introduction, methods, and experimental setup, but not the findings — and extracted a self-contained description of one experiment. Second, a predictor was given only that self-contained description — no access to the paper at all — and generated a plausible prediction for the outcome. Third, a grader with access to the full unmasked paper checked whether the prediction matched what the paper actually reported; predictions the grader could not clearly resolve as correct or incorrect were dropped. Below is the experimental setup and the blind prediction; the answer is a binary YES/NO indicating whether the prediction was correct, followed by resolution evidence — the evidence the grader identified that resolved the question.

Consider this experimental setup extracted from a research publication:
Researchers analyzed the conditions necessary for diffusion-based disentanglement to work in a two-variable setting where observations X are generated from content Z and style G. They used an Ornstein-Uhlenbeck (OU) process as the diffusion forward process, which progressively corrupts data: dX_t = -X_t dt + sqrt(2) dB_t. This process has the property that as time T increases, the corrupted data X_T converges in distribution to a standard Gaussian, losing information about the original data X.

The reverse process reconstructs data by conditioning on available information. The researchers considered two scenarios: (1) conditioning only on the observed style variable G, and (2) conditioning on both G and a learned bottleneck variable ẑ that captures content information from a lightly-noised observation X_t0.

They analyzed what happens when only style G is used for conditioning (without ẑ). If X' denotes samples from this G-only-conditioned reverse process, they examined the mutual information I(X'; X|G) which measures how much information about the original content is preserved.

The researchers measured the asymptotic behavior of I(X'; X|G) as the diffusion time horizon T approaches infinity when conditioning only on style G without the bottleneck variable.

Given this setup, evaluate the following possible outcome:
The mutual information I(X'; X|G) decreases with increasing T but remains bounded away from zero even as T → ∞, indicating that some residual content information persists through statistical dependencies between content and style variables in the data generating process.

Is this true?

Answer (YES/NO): NO